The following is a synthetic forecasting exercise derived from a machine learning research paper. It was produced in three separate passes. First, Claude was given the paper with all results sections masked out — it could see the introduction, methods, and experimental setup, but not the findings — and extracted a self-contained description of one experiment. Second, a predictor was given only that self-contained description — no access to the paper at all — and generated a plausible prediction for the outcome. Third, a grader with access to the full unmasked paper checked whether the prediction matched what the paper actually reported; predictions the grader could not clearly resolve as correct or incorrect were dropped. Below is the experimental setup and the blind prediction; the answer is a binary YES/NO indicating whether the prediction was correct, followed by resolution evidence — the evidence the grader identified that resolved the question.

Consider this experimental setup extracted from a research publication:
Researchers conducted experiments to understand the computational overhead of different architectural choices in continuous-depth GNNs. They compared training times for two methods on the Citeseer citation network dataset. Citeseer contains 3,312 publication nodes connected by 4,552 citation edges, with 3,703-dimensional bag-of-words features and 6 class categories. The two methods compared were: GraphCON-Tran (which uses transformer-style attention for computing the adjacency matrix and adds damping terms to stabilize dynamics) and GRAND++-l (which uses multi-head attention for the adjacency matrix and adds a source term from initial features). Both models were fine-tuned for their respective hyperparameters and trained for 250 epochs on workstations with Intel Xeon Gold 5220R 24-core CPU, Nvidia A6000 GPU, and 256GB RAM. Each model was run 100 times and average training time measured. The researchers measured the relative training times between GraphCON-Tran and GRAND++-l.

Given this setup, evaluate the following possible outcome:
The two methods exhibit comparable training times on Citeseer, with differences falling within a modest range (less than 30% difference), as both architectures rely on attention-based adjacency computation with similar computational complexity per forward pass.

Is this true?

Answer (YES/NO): NO